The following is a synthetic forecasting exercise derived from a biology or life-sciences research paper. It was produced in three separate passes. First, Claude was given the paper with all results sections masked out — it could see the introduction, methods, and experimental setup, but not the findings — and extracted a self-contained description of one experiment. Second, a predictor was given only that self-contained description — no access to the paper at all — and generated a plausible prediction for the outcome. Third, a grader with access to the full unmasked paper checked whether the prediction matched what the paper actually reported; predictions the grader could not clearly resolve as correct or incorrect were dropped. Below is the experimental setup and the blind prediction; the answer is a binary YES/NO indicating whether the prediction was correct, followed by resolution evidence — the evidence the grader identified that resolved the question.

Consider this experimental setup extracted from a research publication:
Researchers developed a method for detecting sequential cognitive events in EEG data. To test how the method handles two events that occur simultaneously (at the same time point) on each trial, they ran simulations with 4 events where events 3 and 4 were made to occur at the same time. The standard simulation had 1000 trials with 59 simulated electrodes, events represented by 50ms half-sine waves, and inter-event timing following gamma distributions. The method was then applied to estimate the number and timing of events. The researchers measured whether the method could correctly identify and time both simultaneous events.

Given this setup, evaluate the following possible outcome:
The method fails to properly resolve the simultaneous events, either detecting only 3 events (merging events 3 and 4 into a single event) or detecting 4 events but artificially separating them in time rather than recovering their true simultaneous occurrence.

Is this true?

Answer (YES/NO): YES